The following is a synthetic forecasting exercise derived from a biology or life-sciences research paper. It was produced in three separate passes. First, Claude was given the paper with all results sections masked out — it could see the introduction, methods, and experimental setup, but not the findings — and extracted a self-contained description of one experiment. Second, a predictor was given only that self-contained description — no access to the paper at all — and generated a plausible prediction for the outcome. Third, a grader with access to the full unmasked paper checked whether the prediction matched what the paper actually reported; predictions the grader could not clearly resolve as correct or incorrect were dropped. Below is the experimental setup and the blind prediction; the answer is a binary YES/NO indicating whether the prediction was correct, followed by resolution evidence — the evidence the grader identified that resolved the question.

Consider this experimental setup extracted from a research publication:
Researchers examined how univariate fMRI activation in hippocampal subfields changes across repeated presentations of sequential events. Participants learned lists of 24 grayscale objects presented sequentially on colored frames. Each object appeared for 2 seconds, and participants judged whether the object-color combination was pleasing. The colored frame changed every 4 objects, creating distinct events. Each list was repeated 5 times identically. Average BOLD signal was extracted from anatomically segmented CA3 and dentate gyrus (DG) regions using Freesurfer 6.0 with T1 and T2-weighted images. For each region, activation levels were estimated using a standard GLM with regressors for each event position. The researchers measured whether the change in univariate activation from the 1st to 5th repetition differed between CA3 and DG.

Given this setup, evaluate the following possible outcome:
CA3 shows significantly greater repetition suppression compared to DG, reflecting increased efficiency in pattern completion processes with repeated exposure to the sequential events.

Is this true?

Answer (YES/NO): NO